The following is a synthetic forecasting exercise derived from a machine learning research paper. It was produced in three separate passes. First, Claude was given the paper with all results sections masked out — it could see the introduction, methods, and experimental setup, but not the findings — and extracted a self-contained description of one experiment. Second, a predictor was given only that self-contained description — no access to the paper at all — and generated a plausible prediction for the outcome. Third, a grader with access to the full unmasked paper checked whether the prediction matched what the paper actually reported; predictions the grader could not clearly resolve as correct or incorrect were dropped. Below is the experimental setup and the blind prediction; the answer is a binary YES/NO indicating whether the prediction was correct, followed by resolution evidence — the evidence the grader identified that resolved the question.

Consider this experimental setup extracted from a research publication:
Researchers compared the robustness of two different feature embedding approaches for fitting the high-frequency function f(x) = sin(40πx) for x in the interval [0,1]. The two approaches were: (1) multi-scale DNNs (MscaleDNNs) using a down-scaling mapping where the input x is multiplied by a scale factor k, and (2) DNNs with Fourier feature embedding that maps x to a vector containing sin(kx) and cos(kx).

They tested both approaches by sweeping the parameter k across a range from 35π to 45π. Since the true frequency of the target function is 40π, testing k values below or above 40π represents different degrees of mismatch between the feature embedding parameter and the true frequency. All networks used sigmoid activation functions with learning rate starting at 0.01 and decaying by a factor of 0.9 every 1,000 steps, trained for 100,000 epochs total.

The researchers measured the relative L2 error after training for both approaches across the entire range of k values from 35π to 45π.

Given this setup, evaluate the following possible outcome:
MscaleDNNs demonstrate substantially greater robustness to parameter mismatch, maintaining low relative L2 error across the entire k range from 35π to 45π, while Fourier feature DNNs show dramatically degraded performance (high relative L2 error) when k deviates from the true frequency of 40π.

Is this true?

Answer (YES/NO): YES